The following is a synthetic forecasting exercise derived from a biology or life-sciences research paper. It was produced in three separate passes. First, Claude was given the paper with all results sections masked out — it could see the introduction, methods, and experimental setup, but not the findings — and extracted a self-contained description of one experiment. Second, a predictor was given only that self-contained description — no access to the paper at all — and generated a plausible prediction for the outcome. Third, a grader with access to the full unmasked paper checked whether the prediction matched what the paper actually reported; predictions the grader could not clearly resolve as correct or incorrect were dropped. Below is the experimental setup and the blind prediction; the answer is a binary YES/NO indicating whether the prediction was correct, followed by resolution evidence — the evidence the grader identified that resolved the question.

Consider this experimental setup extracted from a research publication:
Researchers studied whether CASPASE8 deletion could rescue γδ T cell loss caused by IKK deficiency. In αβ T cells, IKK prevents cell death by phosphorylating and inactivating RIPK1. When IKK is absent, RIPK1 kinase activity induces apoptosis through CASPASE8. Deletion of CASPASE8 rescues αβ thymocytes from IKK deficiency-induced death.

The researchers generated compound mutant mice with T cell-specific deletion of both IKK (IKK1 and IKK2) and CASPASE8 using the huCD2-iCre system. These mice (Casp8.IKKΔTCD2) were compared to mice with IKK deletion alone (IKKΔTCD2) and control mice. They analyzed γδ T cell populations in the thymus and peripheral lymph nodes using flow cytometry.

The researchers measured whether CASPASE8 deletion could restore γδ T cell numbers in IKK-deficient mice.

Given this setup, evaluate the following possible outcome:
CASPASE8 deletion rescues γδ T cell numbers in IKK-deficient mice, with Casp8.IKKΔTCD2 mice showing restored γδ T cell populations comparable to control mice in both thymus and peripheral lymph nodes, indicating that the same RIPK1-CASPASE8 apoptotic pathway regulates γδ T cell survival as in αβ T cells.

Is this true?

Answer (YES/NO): NO